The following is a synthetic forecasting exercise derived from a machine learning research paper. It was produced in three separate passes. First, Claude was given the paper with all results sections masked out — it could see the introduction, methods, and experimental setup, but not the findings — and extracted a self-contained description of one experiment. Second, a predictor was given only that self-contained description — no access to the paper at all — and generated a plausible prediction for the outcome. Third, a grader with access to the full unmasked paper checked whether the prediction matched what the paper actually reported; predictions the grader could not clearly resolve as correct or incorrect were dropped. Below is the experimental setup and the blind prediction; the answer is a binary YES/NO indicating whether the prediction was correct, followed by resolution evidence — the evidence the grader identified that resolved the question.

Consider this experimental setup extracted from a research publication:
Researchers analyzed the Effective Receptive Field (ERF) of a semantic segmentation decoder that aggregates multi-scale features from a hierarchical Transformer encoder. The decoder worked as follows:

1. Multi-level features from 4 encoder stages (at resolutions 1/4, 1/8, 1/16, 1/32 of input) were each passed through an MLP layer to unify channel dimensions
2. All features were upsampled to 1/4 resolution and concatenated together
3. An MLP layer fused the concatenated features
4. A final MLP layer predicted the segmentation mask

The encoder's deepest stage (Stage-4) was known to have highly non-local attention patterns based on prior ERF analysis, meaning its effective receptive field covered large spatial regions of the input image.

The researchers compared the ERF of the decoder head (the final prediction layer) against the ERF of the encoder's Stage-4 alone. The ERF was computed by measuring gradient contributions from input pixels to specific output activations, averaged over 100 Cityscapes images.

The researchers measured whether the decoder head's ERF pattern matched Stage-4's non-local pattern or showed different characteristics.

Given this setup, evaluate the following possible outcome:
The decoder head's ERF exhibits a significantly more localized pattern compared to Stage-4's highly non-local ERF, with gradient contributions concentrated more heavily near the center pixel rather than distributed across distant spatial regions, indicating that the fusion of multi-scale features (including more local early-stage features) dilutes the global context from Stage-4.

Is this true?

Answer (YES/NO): NO